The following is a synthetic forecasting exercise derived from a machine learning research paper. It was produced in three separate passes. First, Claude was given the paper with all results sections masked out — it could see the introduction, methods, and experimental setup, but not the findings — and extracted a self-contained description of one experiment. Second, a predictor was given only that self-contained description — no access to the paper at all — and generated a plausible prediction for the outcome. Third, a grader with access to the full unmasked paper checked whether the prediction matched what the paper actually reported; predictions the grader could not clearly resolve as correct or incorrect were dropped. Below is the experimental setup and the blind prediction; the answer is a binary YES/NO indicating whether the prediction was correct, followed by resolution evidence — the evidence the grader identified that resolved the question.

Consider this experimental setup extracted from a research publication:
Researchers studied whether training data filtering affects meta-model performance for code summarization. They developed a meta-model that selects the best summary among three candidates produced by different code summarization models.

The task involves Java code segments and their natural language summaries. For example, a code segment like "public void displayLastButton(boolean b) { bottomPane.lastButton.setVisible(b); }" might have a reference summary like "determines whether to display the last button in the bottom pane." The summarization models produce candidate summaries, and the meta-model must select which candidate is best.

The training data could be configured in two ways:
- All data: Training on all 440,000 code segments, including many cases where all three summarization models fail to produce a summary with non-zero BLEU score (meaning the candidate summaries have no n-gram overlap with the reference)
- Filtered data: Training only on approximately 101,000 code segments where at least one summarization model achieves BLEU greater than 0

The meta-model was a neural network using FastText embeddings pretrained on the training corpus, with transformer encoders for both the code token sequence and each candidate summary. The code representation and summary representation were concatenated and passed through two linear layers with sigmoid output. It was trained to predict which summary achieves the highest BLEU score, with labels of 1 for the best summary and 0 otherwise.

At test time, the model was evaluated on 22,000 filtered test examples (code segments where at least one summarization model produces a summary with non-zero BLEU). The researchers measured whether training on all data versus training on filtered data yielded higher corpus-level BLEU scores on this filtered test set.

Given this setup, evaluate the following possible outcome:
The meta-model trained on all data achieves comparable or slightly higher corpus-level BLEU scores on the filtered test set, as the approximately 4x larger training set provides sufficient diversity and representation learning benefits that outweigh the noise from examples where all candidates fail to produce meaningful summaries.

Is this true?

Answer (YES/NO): YES